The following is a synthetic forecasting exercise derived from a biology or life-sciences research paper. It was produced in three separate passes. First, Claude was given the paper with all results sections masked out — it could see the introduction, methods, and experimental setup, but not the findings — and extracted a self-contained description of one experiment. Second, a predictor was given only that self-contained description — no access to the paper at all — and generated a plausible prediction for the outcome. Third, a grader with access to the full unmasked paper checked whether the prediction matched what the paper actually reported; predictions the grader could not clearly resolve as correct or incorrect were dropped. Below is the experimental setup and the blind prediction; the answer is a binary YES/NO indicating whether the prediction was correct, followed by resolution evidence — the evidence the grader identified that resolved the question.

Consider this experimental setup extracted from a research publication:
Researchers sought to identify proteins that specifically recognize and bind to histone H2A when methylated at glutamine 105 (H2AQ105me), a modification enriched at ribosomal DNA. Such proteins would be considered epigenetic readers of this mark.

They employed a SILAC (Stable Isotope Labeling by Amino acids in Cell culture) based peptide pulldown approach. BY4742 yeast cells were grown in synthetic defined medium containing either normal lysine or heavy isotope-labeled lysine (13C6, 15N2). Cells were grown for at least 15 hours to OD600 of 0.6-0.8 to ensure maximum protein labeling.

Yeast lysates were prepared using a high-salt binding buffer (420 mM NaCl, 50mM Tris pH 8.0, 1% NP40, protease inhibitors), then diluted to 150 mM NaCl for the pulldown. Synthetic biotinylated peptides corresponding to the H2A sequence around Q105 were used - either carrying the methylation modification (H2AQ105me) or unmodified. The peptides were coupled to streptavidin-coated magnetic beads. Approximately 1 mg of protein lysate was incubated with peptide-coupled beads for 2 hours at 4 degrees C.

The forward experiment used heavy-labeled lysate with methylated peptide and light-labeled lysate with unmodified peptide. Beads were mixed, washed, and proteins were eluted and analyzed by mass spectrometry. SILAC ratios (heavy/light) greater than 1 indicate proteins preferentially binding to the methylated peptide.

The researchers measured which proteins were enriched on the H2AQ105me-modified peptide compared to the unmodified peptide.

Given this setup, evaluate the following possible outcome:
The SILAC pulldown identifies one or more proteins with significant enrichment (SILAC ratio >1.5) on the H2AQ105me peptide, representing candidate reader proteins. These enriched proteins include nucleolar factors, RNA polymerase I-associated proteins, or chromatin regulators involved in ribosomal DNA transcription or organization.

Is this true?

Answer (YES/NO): YES